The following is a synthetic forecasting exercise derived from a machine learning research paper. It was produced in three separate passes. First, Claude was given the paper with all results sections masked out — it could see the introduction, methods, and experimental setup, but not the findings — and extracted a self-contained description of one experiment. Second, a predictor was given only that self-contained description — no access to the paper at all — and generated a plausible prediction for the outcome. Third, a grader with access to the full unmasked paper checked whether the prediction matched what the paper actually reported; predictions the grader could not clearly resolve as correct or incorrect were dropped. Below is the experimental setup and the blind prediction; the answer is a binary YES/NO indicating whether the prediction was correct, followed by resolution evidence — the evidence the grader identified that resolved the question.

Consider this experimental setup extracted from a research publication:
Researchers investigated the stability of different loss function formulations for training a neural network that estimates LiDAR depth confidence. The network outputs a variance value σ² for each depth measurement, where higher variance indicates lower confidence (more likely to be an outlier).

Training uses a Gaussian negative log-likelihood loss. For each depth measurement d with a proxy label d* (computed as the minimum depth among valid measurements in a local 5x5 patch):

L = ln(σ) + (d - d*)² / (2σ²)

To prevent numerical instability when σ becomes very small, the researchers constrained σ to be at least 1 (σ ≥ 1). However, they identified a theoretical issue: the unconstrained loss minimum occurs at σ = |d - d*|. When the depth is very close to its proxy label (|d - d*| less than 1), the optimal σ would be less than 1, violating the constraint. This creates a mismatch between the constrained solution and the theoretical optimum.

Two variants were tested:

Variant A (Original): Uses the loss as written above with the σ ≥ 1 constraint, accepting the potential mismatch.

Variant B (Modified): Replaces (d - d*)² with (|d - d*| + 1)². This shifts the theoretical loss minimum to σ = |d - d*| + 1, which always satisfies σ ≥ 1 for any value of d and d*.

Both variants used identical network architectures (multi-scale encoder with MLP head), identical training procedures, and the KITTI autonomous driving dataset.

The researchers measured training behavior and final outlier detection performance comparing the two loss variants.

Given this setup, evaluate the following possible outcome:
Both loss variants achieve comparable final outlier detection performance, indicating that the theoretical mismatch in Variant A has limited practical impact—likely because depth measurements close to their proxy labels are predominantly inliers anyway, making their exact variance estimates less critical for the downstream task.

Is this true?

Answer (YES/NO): NO